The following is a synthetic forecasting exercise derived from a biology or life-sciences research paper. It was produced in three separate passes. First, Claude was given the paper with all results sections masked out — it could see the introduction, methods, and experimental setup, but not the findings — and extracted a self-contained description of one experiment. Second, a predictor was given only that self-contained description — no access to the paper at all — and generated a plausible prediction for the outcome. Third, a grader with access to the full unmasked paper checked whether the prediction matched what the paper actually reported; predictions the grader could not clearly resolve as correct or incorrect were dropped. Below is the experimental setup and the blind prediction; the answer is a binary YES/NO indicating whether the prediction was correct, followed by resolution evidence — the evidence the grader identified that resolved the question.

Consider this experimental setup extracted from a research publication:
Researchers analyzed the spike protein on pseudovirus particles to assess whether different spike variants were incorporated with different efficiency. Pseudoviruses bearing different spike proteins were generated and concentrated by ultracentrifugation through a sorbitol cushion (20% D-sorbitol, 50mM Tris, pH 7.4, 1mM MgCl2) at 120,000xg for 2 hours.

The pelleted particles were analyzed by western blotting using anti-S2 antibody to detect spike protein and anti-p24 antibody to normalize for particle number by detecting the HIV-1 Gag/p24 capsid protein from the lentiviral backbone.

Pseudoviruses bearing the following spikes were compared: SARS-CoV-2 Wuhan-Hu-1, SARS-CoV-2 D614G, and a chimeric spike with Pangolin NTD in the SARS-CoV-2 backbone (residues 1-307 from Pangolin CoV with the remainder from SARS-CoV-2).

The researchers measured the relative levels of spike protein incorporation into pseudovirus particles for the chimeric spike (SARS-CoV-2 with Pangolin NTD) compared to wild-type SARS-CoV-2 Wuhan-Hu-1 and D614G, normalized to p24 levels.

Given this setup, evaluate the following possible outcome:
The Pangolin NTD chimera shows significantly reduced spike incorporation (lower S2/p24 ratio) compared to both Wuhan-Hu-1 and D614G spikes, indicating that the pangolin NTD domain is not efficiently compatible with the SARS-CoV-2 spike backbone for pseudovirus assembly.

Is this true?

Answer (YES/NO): NO